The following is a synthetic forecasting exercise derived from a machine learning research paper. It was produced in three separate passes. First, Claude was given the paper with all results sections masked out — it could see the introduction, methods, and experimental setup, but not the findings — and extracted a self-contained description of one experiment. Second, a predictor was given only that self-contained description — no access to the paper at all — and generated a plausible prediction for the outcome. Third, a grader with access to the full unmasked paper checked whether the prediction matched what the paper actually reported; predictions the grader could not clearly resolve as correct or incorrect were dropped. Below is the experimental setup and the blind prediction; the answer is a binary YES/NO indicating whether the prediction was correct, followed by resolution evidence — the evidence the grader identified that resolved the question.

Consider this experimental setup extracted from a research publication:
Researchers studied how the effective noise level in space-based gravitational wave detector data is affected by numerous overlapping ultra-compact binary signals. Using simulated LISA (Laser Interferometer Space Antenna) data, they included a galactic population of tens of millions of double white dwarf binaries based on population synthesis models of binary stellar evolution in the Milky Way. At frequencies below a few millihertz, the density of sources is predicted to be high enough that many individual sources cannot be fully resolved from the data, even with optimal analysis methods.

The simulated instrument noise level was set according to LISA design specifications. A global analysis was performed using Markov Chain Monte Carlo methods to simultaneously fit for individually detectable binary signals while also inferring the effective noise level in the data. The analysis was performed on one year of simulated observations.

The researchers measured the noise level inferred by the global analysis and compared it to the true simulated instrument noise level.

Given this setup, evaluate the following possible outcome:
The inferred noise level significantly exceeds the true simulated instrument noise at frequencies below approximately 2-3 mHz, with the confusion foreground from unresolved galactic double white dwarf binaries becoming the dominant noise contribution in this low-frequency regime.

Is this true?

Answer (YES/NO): NO